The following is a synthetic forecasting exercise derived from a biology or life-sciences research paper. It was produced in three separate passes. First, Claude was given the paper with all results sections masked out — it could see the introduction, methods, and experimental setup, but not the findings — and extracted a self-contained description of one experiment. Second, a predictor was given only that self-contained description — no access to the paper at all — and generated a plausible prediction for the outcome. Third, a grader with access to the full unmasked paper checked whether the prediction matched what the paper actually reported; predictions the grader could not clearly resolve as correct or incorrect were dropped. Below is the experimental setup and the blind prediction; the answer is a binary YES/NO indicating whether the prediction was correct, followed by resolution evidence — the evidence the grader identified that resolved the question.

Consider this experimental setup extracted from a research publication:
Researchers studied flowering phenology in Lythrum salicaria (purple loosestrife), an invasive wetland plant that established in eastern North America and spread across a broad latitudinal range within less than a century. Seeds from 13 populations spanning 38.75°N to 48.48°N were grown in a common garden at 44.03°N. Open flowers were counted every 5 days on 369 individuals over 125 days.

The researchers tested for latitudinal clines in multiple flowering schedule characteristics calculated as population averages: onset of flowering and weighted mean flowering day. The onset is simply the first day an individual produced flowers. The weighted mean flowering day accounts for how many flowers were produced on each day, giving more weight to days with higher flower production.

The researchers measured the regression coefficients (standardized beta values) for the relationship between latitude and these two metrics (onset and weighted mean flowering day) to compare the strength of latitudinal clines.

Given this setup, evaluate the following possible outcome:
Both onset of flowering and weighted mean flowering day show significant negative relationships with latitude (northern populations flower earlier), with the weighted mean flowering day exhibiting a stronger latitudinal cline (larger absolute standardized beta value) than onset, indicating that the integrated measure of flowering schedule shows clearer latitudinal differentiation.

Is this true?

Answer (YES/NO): YES